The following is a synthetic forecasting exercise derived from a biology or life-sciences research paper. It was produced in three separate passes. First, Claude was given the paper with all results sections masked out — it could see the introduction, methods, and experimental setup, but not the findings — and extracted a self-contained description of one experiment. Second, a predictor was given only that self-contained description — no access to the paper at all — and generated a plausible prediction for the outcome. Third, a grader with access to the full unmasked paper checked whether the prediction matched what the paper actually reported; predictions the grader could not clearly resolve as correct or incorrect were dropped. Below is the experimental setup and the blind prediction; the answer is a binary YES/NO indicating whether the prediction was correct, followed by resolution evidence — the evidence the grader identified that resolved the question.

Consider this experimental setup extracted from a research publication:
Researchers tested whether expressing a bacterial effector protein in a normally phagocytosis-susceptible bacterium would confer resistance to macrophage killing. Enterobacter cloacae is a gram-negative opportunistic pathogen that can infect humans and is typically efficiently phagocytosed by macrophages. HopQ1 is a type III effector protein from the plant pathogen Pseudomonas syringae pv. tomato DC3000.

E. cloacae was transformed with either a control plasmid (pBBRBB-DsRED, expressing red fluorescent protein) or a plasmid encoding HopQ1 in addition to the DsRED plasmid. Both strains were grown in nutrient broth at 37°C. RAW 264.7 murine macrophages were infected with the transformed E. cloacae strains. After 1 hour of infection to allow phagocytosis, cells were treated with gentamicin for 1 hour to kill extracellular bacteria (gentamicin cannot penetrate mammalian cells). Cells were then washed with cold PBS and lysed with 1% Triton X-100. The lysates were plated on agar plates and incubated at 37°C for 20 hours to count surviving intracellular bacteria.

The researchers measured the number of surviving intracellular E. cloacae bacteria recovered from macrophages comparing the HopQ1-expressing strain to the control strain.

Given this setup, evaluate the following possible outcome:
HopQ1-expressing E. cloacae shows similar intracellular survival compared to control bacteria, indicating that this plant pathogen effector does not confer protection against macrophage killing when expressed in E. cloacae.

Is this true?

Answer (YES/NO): NO